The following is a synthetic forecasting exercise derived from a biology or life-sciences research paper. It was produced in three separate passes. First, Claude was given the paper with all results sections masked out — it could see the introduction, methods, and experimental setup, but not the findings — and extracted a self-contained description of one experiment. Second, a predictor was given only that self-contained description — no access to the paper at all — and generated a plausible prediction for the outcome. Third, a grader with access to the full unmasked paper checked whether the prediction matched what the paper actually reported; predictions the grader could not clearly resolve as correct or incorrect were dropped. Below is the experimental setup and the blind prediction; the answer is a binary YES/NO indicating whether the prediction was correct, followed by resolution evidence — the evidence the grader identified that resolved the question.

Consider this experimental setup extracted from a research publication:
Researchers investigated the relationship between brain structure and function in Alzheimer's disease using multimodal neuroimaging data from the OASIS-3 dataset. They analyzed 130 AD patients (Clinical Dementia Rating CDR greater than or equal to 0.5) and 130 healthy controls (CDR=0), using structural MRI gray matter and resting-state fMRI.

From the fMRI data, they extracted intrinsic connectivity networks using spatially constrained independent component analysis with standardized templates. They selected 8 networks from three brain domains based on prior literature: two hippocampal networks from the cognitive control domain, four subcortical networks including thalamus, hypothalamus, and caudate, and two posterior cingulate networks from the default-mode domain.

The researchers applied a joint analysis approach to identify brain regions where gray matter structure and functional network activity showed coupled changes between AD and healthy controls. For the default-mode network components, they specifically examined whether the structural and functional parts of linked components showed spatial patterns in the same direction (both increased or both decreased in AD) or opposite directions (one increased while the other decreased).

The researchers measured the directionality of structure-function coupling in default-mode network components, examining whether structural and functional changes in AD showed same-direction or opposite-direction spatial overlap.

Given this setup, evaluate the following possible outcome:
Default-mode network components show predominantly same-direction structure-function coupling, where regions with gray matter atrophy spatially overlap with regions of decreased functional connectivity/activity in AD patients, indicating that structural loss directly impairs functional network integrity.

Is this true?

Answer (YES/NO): NO